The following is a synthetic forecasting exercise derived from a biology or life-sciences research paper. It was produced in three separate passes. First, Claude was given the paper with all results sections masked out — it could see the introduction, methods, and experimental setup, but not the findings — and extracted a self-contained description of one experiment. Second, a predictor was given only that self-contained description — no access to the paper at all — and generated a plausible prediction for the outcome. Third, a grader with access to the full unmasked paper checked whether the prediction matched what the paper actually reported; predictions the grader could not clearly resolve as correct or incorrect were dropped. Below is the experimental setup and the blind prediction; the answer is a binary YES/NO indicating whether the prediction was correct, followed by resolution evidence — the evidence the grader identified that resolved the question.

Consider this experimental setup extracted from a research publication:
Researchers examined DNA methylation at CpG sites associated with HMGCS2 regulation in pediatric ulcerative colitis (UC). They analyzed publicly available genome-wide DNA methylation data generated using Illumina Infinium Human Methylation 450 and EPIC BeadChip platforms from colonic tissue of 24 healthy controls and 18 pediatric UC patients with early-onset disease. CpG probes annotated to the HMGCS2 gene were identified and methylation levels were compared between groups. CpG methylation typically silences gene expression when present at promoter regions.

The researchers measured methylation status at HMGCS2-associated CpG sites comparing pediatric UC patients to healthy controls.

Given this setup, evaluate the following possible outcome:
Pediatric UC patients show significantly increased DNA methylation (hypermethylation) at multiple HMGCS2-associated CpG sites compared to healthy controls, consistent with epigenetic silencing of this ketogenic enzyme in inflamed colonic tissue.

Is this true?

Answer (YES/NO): YES